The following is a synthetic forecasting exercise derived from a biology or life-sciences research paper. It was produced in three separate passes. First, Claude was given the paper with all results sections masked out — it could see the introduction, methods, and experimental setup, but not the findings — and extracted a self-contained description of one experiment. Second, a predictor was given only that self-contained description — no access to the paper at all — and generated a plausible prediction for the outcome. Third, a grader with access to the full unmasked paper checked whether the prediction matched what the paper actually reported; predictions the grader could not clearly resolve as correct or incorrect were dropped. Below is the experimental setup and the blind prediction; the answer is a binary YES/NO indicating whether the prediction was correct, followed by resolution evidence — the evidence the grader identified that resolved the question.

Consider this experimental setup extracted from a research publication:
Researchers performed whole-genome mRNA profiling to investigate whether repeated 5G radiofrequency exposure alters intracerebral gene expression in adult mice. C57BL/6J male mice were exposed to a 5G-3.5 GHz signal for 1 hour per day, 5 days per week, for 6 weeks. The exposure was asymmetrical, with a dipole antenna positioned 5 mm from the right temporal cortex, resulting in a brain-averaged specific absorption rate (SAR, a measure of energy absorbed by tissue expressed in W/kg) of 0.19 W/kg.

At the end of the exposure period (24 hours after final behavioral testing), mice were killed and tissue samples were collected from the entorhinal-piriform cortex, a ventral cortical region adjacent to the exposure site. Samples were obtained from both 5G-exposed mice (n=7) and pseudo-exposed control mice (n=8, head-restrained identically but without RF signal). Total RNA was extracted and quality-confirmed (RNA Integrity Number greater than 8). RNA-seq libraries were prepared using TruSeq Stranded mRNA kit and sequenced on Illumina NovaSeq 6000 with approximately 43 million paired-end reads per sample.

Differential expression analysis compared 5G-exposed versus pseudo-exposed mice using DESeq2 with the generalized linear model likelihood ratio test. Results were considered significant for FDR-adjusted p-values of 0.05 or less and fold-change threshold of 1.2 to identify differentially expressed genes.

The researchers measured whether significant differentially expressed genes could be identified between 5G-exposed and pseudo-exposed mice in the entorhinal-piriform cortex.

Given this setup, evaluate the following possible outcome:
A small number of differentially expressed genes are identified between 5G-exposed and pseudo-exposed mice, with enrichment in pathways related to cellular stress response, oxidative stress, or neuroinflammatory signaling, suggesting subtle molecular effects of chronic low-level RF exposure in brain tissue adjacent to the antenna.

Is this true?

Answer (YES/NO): NO